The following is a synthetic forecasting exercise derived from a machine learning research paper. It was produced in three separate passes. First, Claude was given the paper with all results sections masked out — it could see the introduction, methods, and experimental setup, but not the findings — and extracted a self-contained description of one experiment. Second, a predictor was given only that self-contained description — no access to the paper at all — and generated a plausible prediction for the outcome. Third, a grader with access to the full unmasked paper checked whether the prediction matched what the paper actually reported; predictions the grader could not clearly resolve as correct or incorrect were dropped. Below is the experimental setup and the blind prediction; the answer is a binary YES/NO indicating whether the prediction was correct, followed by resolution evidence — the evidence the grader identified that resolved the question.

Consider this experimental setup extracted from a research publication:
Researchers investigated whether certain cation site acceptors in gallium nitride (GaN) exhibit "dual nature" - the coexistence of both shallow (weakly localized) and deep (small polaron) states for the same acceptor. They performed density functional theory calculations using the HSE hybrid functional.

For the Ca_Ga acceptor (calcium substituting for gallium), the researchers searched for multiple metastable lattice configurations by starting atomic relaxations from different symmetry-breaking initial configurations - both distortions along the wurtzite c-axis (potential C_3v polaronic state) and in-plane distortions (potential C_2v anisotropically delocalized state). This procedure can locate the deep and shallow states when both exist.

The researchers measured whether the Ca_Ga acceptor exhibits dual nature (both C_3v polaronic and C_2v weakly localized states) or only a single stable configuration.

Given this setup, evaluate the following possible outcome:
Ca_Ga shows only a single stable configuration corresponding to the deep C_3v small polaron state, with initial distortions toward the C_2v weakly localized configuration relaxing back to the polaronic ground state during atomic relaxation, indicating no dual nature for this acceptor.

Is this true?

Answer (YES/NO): YES